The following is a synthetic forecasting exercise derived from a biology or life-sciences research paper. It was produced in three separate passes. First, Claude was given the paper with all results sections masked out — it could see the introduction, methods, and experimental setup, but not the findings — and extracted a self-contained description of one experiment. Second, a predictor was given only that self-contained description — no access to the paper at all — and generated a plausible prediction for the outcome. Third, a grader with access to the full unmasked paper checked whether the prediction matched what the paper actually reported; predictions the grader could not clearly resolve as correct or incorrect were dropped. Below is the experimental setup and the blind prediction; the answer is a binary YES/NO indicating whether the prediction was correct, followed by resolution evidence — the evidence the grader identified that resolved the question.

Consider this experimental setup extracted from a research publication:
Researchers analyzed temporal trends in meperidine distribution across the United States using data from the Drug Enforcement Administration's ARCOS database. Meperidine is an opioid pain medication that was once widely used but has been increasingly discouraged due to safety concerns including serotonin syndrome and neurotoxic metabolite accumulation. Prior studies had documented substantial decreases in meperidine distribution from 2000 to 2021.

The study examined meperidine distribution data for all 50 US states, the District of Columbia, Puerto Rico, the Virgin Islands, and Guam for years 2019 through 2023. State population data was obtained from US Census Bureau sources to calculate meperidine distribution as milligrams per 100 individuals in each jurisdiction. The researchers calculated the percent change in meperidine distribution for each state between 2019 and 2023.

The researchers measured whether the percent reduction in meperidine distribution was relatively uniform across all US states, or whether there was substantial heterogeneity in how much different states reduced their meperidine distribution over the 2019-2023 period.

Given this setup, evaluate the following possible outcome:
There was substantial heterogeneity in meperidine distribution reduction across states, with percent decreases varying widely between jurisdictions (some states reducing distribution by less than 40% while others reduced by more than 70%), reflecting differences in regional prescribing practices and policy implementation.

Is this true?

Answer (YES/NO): YES